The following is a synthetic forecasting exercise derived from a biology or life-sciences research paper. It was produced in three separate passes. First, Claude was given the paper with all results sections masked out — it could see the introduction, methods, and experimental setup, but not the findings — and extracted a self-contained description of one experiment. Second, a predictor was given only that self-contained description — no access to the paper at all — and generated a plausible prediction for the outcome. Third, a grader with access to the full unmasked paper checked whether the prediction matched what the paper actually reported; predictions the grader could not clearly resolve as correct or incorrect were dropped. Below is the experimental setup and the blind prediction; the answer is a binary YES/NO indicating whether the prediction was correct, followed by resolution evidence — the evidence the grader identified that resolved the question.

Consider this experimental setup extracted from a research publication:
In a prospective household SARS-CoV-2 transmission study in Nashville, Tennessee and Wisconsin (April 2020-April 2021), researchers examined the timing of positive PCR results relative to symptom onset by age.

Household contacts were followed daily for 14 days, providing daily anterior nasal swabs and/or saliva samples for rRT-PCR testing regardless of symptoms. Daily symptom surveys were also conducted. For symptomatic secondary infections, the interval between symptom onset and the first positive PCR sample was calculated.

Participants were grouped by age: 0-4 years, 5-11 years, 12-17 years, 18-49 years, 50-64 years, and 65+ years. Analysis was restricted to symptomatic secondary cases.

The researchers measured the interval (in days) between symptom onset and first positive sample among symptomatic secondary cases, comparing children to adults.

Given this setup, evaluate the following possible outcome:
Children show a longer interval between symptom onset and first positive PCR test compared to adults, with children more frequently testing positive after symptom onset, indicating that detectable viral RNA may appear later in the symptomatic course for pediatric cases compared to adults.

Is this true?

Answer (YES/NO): NO